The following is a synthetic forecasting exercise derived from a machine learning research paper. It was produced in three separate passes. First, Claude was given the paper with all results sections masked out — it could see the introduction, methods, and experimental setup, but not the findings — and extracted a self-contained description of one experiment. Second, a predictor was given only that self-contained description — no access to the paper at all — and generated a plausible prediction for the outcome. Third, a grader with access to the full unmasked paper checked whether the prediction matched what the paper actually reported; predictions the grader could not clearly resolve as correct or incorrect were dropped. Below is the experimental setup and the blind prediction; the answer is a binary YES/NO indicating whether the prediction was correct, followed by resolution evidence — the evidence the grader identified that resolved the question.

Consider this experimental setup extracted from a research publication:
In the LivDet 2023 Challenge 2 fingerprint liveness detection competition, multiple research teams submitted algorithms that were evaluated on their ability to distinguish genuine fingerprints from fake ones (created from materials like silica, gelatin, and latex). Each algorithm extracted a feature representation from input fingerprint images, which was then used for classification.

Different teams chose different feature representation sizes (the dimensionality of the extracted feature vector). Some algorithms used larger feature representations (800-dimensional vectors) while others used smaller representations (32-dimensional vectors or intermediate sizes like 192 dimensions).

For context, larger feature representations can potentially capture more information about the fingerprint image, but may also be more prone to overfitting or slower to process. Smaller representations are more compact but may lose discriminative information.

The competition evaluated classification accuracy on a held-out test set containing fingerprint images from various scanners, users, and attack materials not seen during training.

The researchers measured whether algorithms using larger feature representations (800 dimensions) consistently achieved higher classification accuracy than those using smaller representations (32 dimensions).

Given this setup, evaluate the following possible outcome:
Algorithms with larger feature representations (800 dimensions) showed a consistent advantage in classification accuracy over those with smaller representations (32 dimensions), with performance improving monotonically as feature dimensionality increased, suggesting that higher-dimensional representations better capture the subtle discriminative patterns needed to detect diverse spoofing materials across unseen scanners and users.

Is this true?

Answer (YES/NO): NO